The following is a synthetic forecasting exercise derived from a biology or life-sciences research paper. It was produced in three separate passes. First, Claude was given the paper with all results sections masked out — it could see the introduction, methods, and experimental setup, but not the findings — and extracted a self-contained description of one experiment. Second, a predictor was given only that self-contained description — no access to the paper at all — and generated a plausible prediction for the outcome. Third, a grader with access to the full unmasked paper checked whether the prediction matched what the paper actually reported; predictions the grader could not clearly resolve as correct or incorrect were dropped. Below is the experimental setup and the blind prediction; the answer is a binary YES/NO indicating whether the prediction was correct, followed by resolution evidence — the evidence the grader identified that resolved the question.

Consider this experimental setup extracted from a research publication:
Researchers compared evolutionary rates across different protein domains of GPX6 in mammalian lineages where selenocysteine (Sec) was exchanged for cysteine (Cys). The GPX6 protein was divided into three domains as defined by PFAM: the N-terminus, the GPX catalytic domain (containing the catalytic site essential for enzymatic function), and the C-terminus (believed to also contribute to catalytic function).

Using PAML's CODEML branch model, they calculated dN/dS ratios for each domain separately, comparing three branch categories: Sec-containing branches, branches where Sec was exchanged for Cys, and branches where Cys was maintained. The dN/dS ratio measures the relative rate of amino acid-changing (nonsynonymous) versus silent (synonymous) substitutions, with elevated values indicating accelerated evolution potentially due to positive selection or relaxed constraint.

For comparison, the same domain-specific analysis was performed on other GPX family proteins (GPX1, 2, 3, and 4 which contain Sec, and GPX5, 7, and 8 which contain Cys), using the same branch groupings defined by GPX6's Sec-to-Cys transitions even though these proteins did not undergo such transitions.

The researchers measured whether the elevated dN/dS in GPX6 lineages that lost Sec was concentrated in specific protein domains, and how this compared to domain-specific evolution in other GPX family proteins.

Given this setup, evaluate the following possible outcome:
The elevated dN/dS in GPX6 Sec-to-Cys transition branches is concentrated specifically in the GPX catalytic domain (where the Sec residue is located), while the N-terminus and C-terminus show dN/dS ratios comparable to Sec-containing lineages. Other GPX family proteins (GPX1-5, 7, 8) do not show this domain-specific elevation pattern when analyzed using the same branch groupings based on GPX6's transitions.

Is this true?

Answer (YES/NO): YES